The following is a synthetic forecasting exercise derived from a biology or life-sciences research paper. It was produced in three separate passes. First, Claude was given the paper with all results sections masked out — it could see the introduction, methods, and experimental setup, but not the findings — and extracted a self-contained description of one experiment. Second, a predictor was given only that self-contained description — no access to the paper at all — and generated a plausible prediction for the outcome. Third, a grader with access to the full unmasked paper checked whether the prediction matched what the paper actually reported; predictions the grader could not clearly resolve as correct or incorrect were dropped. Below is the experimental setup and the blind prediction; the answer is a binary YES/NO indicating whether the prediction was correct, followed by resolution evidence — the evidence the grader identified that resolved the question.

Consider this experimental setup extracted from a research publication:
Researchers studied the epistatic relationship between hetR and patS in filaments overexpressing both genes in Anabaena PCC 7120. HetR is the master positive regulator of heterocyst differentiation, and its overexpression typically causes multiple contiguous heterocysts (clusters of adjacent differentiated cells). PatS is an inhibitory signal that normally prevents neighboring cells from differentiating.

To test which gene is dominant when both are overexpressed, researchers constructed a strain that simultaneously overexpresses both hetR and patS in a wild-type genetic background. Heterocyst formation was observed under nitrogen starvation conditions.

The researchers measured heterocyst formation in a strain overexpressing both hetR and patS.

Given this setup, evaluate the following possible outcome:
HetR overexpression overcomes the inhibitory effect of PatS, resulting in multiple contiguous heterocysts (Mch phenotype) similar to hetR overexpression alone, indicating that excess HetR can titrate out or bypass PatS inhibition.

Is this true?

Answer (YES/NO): NO